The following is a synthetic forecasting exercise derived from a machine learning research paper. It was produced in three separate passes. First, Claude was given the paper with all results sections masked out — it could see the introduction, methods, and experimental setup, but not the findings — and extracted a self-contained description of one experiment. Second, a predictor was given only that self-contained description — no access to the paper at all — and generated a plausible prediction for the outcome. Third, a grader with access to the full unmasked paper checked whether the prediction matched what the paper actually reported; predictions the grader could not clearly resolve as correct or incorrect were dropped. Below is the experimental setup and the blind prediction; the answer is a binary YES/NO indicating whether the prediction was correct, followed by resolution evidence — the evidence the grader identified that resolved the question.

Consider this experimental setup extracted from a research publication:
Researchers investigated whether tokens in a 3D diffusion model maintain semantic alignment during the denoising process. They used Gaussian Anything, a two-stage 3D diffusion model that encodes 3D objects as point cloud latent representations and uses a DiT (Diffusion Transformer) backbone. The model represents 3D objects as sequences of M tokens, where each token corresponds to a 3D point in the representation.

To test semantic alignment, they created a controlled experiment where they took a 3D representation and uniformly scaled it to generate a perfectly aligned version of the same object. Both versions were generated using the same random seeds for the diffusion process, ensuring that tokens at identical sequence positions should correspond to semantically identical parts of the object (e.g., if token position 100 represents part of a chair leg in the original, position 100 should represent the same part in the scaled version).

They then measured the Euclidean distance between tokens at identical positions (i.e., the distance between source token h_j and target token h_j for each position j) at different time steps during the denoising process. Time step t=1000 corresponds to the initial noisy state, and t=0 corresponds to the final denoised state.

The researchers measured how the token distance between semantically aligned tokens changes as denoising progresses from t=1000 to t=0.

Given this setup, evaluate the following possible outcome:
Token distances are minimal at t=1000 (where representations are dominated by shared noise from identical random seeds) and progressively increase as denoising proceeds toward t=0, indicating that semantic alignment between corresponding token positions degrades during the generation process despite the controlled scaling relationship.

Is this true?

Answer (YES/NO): YES